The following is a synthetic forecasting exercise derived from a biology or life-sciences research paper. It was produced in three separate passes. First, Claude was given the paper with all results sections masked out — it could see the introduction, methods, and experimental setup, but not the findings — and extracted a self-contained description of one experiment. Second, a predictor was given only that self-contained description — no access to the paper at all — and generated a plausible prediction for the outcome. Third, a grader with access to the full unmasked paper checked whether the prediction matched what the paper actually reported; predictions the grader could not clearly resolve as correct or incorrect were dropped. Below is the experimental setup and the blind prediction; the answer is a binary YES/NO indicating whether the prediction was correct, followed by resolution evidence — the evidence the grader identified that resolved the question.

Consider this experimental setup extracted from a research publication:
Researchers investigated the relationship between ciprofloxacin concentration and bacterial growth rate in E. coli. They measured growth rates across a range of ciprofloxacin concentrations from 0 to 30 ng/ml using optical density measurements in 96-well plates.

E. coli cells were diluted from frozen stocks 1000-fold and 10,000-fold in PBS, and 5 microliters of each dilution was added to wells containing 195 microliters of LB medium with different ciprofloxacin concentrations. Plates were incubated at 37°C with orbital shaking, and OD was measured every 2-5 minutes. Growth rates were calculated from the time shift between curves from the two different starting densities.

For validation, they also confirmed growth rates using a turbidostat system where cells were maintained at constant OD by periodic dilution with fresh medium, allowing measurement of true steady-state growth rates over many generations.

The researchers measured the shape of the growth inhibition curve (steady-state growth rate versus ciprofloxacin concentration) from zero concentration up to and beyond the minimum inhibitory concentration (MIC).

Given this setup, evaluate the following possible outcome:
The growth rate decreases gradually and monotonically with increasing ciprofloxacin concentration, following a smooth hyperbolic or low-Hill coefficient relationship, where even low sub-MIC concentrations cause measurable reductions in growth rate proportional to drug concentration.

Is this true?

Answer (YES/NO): NO